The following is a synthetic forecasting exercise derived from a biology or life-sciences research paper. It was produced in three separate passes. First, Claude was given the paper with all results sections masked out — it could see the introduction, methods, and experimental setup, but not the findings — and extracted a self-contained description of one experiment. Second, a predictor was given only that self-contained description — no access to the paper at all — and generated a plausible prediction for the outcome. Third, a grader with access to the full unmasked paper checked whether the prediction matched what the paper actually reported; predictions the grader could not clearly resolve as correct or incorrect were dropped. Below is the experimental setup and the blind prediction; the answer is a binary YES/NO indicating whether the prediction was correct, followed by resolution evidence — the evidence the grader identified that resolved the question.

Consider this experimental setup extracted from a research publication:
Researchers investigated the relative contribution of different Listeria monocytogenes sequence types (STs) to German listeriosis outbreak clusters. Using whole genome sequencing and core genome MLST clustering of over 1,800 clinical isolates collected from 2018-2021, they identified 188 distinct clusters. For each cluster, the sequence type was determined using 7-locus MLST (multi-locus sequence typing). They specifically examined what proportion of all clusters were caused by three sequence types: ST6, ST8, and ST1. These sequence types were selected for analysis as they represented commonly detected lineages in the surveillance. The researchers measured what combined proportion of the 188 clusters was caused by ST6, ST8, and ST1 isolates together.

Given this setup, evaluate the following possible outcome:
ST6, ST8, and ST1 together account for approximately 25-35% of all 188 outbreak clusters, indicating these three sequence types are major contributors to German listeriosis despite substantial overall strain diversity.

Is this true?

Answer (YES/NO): NO